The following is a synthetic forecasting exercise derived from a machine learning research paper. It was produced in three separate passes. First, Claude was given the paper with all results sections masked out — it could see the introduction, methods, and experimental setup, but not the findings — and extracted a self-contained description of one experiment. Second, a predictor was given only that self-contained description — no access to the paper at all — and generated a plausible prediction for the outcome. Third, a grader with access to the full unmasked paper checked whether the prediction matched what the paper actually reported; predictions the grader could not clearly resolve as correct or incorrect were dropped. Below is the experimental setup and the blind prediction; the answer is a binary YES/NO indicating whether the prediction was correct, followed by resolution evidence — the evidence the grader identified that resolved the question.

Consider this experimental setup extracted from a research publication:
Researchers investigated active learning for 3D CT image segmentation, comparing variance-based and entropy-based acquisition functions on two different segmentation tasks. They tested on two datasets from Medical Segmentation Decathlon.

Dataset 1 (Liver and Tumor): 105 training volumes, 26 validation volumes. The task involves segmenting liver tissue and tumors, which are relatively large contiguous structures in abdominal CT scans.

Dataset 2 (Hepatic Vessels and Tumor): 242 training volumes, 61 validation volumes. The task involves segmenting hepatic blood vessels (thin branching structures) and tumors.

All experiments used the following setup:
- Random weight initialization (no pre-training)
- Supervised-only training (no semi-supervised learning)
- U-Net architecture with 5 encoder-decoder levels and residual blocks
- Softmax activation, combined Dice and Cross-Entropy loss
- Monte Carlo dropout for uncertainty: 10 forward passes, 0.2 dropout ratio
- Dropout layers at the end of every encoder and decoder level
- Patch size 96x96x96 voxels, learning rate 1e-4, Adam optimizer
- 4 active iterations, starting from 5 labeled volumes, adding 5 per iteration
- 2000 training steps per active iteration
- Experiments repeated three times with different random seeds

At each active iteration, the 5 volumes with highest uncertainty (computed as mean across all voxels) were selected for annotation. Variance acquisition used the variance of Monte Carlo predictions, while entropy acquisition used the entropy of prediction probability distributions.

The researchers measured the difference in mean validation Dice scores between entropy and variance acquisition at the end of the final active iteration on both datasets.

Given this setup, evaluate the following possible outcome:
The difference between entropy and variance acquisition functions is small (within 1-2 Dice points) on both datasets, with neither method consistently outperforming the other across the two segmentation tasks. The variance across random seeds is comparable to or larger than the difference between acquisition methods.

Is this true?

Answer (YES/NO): NO